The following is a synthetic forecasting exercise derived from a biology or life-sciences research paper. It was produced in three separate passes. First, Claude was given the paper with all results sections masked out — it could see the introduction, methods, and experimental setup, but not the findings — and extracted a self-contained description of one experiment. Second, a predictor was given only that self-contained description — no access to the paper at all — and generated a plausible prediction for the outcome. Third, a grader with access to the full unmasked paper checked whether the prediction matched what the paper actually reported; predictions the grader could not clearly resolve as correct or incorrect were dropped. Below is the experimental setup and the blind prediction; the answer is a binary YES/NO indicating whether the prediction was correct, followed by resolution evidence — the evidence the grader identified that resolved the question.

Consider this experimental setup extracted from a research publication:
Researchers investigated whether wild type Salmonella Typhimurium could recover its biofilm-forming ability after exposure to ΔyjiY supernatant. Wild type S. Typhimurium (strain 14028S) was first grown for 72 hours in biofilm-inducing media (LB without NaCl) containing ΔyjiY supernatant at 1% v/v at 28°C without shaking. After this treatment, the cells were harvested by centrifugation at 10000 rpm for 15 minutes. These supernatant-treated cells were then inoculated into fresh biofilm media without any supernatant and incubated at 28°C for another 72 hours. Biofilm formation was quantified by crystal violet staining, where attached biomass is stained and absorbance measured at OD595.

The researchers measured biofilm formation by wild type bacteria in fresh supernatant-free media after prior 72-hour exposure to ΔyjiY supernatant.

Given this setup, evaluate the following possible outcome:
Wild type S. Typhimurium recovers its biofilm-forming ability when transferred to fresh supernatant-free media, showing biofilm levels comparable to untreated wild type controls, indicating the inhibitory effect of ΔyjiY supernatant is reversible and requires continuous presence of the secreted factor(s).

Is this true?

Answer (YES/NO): YES